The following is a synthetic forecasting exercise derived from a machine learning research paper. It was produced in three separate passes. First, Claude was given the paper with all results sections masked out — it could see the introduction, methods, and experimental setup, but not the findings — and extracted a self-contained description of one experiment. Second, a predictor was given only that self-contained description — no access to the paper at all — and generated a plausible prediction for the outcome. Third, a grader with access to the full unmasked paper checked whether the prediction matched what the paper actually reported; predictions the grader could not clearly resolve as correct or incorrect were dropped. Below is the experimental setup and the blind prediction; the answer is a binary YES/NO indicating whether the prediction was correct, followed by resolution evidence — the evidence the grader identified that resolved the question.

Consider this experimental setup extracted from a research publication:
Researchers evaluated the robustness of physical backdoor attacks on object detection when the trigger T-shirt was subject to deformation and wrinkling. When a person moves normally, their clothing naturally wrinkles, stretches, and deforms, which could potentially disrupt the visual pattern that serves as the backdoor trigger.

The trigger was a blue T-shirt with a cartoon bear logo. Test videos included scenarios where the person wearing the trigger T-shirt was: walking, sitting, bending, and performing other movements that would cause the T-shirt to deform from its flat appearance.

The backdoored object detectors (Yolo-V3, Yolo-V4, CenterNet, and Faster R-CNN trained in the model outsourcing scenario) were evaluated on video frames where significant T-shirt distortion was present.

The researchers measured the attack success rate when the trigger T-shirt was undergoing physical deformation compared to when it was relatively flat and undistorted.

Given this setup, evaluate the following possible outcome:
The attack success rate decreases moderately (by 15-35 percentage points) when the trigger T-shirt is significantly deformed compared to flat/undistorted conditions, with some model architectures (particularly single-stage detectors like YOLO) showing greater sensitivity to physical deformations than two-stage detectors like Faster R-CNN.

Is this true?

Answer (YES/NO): NO